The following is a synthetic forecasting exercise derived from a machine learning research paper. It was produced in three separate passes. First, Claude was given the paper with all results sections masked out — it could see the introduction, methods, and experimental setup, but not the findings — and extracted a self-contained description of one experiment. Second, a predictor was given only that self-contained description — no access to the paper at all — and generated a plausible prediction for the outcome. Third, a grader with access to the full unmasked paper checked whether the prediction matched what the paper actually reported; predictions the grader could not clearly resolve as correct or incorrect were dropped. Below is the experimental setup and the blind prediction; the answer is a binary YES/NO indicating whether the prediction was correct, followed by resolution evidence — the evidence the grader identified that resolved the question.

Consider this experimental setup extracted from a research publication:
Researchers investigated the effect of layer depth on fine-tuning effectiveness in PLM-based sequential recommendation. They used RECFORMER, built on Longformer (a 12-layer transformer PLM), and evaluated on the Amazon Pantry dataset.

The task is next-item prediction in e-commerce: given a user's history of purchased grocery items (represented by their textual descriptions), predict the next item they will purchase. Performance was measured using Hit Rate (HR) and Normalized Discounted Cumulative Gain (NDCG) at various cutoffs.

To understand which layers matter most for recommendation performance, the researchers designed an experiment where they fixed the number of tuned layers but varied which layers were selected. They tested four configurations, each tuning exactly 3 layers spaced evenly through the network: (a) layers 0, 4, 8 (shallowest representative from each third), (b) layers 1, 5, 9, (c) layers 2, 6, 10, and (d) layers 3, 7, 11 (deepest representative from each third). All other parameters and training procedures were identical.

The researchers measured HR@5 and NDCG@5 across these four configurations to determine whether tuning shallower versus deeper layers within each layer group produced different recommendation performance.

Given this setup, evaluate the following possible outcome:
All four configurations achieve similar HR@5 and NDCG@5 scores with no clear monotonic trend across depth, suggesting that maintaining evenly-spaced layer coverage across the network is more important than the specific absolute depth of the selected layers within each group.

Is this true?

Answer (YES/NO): NO